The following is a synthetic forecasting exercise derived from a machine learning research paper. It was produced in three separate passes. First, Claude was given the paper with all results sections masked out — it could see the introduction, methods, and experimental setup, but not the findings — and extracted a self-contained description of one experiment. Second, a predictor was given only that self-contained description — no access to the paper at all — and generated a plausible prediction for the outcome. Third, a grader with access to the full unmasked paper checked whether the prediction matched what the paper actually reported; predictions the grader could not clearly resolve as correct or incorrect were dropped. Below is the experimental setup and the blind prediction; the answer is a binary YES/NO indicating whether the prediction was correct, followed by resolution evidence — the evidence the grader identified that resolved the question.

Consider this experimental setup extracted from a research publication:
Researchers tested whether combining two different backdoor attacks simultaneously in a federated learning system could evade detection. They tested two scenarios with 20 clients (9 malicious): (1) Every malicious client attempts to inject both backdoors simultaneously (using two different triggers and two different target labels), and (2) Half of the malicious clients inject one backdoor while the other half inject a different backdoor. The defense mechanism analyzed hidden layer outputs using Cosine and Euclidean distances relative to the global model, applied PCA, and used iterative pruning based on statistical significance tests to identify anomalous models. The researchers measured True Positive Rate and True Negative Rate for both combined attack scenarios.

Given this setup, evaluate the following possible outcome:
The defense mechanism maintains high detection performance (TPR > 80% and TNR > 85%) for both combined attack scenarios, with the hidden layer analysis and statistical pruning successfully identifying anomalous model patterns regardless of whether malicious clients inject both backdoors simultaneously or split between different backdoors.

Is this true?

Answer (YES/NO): YES